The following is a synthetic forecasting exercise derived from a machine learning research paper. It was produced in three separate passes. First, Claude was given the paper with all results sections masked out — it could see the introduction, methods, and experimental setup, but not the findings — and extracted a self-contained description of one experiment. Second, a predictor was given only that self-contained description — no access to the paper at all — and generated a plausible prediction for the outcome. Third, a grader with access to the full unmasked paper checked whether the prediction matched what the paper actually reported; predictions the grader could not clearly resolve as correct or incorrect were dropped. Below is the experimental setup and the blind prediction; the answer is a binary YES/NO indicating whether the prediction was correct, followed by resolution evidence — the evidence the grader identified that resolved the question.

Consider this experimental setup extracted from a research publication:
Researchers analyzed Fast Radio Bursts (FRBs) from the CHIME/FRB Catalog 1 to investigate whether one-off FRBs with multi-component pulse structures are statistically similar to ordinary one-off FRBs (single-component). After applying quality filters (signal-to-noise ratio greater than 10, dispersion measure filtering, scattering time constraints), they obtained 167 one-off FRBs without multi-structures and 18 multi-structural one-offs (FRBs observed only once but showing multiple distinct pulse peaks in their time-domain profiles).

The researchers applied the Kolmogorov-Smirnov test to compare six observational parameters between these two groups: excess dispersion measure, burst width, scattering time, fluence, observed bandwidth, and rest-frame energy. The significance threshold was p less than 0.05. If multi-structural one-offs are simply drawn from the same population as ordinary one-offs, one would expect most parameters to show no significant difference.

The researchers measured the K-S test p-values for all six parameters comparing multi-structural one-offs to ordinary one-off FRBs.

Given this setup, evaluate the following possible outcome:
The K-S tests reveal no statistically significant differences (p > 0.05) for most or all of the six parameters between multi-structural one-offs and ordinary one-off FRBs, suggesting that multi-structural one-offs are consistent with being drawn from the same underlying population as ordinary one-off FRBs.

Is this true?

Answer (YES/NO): YES